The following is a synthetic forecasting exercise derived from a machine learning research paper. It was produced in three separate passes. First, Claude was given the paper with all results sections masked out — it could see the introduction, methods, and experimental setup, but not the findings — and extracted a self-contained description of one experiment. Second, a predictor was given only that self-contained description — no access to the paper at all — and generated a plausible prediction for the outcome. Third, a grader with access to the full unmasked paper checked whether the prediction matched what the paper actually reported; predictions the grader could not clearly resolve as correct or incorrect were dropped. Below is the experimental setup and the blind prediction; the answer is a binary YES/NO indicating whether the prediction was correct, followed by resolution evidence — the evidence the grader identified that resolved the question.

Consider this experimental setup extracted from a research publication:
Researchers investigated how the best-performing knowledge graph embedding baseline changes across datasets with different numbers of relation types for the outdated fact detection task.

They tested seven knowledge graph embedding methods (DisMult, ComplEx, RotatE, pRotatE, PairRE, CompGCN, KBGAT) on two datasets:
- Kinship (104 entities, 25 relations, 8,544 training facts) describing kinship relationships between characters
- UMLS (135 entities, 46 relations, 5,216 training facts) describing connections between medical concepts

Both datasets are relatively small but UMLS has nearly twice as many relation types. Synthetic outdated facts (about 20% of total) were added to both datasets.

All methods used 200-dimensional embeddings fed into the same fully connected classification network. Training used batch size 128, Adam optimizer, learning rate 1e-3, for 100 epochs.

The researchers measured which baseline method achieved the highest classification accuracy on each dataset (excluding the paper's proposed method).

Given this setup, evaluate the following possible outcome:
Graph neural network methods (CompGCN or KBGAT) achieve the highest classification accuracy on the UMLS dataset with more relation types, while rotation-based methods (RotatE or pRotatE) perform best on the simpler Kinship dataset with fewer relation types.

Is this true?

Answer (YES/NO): NO